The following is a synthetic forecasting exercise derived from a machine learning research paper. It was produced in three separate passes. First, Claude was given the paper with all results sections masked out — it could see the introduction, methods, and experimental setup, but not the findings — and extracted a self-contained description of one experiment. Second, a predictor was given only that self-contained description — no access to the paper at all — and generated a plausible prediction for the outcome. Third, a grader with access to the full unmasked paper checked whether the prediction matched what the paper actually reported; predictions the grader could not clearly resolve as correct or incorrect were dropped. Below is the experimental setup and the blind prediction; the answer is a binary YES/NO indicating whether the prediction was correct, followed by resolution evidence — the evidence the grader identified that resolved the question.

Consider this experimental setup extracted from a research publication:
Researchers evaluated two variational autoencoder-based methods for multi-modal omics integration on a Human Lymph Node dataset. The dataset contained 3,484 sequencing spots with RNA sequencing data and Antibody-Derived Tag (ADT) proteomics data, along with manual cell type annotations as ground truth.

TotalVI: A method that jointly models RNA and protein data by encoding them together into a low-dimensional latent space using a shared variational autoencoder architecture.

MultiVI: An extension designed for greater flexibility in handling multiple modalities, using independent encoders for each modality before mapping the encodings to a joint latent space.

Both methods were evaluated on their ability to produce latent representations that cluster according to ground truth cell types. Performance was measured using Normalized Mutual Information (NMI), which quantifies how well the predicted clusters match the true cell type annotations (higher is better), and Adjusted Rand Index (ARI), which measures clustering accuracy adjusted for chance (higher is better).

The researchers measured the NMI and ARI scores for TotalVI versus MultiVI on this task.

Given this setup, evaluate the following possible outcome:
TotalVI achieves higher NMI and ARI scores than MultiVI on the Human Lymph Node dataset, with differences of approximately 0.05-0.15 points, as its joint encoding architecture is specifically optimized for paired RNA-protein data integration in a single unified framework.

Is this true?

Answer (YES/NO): NO